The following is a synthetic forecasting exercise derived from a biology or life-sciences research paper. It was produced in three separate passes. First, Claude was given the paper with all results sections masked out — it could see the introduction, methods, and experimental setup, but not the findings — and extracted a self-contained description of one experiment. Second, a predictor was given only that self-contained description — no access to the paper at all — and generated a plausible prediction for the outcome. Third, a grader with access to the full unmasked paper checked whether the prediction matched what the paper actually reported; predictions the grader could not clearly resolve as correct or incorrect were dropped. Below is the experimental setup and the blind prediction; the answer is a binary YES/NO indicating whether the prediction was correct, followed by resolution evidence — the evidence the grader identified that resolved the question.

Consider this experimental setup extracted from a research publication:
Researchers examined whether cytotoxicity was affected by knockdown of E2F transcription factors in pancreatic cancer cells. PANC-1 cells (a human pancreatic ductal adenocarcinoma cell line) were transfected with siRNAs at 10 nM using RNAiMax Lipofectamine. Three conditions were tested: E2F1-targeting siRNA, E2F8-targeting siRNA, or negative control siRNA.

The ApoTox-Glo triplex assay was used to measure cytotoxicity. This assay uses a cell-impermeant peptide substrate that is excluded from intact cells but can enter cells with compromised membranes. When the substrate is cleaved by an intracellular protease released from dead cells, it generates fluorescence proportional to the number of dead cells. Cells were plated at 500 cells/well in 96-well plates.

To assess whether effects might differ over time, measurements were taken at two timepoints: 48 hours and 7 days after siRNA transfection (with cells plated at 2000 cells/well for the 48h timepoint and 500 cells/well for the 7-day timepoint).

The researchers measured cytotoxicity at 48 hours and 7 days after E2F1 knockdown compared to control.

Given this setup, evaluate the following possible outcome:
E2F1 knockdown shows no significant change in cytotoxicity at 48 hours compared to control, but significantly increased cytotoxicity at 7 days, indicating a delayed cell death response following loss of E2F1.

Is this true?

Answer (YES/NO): YES